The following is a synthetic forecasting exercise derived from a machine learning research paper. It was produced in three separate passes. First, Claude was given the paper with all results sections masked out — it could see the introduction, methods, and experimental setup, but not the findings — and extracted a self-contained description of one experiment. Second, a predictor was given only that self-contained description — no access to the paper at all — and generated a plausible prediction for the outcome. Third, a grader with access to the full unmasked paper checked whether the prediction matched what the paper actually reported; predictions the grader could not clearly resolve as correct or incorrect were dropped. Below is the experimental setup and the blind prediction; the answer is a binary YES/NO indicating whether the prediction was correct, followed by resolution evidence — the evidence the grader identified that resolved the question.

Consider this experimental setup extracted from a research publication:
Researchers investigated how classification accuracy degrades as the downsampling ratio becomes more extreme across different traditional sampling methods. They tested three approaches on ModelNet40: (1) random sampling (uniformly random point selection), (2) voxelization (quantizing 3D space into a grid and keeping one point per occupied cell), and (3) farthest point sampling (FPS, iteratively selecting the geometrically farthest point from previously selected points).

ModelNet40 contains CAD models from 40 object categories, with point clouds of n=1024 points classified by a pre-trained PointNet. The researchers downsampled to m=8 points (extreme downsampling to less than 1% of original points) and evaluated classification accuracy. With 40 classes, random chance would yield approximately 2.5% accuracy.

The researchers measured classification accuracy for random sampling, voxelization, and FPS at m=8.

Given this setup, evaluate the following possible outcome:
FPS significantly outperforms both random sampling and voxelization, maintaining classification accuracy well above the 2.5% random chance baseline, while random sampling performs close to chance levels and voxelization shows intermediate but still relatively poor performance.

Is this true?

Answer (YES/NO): NO